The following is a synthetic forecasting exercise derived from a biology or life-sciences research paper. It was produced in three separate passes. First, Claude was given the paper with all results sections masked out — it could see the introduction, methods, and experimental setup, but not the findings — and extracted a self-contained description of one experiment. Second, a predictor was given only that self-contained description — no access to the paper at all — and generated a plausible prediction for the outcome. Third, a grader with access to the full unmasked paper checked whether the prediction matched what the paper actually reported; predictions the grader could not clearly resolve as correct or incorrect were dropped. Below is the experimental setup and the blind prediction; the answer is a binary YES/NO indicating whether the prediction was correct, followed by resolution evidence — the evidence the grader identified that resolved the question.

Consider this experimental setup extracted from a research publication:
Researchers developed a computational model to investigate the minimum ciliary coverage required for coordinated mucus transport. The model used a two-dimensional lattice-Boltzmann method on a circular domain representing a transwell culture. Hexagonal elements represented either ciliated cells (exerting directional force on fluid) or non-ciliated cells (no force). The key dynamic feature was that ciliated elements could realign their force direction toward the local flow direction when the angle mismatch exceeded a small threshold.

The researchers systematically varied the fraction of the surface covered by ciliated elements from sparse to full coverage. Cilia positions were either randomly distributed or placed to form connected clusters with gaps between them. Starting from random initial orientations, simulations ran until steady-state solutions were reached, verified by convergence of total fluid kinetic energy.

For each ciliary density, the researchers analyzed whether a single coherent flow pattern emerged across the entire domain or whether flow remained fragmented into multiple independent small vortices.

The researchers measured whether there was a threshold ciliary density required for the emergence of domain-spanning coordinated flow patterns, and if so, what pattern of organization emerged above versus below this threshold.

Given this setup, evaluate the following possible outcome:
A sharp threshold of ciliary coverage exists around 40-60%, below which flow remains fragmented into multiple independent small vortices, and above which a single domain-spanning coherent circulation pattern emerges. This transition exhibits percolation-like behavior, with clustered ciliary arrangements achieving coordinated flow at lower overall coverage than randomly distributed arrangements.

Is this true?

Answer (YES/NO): NO